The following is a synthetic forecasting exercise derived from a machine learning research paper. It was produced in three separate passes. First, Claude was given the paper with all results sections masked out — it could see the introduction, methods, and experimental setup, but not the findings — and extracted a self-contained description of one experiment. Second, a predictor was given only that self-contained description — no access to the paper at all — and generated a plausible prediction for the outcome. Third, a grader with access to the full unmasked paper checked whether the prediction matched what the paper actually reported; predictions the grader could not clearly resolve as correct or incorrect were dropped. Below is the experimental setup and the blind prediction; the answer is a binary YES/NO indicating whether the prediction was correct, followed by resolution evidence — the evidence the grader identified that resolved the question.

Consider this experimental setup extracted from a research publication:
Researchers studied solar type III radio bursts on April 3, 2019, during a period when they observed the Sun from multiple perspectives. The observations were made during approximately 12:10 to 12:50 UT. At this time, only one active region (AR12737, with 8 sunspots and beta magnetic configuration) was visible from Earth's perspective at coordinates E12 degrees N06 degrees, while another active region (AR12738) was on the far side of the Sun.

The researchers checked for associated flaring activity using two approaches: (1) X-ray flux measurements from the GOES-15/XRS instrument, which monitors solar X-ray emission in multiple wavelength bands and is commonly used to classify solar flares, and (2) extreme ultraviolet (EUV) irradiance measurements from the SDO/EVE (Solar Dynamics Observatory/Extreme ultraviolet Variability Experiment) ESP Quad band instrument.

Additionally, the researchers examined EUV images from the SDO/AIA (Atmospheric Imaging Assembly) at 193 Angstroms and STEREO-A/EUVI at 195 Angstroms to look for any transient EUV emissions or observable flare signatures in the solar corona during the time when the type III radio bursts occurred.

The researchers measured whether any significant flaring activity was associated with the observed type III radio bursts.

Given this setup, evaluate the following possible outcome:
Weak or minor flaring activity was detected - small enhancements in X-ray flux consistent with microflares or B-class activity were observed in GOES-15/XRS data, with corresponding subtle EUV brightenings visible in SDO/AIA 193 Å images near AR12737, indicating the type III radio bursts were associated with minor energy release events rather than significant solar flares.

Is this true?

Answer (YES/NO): NO